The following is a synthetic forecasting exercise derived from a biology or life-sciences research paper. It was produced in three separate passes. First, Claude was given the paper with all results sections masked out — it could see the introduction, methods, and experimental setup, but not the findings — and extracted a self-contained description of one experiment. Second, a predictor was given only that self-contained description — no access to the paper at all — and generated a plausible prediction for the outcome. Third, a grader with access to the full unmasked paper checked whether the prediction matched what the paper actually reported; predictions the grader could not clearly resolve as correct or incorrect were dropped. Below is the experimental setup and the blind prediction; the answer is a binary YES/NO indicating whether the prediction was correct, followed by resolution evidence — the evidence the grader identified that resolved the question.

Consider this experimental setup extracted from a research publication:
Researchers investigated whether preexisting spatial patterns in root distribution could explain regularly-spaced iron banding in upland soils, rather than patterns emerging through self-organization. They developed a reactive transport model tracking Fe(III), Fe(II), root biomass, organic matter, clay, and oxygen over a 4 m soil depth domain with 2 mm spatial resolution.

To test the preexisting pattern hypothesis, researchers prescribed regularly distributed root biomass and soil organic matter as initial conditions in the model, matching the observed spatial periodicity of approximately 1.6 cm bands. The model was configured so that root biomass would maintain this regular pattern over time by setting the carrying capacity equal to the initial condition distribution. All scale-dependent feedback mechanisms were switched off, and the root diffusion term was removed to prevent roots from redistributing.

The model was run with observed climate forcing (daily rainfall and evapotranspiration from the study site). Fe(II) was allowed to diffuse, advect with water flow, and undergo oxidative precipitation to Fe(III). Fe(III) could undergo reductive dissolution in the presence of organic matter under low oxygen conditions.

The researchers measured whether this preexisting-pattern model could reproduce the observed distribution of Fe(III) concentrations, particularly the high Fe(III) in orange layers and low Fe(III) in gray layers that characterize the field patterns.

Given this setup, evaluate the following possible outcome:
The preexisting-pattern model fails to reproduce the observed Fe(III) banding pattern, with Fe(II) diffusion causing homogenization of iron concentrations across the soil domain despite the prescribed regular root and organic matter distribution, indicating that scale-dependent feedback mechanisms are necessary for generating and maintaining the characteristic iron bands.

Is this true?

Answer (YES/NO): NO